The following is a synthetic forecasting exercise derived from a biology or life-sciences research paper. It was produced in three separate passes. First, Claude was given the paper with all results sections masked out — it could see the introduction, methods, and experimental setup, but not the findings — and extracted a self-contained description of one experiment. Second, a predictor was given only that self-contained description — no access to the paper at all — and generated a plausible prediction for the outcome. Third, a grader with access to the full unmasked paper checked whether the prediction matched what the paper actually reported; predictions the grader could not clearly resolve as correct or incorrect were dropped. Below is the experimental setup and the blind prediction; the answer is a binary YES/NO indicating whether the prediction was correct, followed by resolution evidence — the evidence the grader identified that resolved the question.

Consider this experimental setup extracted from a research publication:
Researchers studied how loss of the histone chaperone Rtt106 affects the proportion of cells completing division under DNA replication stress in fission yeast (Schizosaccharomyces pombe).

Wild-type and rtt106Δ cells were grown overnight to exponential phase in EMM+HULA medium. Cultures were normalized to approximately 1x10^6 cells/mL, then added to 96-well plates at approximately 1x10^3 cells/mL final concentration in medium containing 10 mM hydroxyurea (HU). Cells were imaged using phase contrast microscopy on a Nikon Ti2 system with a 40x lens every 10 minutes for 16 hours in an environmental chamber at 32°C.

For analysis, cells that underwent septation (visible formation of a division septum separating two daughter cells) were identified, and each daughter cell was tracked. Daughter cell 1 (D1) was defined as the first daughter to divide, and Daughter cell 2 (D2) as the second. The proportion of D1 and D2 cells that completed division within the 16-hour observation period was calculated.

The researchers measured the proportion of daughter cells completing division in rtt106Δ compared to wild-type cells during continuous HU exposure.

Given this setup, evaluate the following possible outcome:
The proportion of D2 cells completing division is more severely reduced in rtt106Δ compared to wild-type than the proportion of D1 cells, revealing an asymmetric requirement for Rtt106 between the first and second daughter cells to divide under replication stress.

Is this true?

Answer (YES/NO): YES